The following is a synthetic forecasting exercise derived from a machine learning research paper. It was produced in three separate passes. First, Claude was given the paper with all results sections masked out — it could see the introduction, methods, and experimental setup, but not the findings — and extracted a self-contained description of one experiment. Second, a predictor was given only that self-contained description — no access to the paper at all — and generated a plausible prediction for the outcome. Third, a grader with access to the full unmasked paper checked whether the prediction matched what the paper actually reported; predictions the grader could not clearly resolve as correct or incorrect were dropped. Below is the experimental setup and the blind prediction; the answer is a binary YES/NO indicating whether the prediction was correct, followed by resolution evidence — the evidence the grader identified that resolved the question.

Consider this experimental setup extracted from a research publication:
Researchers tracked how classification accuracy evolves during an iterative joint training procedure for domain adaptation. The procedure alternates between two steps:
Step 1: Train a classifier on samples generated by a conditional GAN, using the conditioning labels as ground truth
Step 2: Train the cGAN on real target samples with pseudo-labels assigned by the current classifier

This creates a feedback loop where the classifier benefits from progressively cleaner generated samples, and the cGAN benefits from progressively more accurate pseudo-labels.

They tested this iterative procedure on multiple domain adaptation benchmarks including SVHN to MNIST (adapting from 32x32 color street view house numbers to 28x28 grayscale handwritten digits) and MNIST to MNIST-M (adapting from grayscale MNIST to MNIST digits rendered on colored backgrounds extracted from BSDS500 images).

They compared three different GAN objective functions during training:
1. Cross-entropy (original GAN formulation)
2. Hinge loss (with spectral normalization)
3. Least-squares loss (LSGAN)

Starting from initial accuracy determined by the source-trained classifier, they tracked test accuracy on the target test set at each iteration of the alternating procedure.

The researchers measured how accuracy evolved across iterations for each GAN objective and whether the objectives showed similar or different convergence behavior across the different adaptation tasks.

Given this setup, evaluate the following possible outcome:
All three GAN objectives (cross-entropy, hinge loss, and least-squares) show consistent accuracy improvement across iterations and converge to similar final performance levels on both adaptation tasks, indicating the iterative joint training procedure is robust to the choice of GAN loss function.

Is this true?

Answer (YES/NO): NO